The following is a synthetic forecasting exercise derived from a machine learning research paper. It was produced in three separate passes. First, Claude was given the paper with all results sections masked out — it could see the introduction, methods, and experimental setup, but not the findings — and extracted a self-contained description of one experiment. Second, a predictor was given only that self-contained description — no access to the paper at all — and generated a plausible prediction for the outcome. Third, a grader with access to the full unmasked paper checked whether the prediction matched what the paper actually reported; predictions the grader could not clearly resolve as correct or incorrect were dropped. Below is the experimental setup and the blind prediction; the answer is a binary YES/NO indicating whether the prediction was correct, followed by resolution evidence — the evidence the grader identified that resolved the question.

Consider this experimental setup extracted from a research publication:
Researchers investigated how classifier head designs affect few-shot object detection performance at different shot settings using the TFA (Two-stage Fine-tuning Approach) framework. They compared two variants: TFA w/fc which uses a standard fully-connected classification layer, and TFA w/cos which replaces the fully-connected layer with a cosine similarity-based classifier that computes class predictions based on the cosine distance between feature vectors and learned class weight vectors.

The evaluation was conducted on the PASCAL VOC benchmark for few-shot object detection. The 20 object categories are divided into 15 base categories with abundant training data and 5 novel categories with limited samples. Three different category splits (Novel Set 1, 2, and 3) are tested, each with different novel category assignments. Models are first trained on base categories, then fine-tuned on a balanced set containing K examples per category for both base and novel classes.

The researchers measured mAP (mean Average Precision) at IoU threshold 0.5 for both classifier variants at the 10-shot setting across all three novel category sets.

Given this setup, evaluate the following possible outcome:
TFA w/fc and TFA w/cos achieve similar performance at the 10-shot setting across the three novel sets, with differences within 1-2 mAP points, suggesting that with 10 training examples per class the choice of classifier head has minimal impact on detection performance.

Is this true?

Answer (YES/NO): YES